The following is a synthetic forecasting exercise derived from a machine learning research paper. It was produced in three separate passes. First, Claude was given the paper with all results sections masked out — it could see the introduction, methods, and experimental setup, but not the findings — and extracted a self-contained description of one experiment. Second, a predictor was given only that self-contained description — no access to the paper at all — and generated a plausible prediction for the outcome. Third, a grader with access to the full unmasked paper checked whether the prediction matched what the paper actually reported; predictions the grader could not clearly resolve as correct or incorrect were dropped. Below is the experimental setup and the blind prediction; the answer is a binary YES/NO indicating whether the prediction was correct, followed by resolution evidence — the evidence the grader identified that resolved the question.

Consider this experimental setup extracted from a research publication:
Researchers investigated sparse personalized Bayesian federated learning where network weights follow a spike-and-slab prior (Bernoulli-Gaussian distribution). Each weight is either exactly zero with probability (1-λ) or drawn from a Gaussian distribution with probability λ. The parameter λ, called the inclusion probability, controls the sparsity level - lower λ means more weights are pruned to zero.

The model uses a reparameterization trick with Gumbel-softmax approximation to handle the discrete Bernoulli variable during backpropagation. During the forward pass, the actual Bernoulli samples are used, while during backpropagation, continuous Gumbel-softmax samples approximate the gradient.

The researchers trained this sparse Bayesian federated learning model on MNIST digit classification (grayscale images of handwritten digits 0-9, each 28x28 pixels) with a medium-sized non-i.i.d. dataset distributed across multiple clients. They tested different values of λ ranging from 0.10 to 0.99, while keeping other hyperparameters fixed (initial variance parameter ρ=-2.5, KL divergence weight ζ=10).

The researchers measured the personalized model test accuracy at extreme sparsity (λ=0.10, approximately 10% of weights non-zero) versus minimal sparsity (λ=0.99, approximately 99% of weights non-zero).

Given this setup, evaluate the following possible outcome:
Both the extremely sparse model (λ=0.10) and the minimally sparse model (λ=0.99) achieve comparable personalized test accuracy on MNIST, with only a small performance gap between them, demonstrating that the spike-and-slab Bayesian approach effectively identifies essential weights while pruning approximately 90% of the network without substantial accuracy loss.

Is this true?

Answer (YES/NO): NO